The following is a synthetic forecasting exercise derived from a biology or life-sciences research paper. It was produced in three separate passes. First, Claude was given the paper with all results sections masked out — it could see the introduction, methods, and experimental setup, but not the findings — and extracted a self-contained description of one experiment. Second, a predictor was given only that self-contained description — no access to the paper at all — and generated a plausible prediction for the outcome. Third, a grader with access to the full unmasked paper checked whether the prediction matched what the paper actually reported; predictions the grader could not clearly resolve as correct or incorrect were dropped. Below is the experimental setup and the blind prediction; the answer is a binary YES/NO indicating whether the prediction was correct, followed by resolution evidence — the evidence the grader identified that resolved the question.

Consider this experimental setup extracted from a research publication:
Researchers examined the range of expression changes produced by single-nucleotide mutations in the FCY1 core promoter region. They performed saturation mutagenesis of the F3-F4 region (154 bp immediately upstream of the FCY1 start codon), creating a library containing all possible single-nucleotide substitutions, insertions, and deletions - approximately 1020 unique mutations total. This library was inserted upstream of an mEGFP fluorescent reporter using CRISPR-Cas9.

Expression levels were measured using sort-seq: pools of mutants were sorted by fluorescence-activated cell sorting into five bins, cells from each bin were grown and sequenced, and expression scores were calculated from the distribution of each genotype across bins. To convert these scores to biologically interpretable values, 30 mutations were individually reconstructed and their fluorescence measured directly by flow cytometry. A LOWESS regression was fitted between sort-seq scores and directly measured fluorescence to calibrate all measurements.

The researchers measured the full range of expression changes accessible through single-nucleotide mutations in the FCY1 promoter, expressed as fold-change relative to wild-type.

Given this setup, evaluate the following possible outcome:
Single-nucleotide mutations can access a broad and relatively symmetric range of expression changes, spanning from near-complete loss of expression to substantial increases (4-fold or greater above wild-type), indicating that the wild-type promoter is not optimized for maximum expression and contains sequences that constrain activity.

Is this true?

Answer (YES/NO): NO